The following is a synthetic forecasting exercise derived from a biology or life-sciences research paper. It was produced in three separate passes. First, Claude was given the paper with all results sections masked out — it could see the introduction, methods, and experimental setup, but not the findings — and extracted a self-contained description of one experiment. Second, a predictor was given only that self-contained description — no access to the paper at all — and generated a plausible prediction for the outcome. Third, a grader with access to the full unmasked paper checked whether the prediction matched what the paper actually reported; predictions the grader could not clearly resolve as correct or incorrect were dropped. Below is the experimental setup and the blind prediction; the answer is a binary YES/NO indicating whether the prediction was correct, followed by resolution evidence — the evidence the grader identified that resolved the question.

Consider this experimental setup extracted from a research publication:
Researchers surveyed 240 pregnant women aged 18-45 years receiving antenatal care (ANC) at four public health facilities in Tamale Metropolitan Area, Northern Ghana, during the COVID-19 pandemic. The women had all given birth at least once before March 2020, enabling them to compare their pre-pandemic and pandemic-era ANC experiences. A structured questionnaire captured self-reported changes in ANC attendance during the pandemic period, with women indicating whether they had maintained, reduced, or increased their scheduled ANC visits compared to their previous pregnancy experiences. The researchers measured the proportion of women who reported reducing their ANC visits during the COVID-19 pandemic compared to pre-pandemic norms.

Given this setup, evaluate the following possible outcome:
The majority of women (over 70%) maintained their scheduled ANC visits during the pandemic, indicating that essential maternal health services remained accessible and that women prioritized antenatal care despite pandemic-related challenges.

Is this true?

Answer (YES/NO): NO